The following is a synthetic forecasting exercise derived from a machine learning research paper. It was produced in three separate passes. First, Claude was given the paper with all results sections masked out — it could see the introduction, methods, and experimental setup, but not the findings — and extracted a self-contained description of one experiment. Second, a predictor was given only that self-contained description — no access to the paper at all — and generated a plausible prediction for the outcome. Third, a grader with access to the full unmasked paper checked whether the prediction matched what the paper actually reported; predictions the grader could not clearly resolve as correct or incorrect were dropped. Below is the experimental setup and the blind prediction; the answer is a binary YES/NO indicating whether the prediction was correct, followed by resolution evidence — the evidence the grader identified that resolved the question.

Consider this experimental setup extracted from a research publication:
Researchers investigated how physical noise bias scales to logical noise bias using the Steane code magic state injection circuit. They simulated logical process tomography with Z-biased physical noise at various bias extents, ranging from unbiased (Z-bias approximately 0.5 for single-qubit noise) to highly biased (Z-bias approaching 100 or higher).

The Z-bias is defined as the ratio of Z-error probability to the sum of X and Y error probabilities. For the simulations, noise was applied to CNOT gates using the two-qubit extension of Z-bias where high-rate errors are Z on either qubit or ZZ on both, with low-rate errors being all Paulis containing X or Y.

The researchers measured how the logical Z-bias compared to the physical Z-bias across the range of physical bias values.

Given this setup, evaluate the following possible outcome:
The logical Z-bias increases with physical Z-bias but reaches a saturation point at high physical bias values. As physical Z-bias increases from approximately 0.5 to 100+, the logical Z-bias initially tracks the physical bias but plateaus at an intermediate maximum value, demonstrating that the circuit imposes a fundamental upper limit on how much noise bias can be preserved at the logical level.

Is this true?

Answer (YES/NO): NO